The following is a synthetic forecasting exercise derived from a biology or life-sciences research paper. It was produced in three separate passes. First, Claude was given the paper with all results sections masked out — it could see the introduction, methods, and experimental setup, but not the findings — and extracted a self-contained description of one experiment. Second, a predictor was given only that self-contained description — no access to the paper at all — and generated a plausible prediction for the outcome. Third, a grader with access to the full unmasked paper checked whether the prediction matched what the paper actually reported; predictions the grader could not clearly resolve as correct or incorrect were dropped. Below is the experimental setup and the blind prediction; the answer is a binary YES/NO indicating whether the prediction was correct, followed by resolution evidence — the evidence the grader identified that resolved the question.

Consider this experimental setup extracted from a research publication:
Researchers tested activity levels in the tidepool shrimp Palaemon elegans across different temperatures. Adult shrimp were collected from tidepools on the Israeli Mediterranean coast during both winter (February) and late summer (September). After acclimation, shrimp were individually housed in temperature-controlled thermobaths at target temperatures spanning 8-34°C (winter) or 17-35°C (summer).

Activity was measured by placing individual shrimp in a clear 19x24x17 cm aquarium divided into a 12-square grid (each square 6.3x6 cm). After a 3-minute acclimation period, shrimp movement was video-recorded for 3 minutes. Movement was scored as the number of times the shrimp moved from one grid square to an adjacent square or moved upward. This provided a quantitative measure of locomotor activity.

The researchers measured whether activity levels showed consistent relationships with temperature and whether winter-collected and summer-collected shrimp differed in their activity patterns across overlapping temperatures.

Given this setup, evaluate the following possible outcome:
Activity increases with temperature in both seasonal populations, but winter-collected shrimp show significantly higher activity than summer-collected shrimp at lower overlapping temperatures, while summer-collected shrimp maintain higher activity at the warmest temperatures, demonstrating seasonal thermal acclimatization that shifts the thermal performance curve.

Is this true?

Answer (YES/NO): NO